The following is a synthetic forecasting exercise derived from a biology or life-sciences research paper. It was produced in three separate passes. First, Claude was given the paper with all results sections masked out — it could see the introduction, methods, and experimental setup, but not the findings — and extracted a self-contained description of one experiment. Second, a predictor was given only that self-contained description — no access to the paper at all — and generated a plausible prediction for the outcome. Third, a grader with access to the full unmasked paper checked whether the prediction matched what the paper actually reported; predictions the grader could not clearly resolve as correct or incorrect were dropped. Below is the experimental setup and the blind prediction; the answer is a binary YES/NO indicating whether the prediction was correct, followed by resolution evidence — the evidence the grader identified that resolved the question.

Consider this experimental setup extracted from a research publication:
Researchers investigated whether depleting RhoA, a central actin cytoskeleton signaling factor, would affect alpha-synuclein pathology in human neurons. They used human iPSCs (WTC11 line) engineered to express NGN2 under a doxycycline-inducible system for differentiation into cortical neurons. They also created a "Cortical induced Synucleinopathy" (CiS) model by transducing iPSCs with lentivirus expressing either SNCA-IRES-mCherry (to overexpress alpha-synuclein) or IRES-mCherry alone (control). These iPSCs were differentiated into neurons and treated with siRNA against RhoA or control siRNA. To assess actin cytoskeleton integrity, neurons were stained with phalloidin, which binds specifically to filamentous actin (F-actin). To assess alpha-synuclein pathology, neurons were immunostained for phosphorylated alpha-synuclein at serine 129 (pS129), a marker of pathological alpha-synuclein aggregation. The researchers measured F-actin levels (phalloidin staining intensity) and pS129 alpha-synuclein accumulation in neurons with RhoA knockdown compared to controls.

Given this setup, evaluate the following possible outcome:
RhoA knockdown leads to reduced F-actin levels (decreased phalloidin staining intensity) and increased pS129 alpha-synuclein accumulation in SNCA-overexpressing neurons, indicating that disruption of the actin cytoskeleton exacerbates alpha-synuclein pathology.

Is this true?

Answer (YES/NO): YES